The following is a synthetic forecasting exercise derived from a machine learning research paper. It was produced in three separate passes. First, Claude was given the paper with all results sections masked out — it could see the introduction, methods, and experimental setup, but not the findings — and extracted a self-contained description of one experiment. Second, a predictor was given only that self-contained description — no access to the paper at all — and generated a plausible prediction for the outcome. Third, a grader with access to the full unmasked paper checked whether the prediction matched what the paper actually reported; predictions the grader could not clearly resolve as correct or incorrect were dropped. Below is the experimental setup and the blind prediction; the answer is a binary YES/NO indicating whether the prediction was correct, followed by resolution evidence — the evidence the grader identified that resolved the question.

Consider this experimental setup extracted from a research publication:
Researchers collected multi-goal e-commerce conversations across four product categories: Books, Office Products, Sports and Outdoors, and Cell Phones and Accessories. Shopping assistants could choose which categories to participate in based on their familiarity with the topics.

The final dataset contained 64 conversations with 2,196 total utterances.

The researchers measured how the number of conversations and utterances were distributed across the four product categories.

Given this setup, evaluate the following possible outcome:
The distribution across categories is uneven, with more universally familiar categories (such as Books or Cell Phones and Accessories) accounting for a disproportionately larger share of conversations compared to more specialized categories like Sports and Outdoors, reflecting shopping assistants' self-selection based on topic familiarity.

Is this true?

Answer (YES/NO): NO